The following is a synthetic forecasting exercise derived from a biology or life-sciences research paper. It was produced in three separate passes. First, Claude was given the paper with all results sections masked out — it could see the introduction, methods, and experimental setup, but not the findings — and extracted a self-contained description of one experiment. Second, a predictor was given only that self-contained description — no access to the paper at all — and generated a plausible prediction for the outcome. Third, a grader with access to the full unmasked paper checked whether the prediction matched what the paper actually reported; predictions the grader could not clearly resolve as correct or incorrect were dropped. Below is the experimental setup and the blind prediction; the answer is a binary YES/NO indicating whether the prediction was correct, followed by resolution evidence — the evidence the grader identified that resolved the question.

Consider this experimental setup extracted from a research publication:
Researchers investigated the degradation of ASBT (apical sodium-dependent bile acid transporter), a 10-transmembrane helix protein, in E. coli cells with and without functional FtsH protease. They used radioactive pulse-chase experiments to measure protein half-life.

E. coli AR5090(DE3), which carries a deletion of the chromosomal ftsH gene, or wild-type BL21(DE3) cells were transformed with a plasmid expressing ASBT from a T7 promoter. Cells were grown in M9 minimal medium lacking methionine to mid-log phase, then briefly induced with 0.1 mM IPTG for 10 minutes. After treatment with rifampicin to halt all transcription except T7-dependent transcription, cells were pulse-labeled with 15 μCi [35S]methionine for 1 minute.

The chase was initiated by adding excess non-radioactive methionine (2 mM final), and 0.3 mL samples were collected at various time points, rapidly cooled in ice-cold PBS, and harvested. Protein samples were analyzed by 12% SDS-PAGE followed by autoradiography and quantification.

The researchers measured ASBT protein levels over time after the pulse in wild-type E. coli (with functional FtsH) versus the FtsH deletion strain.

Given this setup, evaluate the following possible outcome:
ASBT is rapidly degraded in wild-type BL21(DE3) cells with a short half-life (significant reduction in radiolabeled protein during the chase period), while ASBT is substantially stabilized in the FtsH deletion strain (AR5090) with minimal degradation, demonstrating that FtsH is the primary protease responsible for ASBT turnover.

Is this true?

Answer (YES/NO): NO